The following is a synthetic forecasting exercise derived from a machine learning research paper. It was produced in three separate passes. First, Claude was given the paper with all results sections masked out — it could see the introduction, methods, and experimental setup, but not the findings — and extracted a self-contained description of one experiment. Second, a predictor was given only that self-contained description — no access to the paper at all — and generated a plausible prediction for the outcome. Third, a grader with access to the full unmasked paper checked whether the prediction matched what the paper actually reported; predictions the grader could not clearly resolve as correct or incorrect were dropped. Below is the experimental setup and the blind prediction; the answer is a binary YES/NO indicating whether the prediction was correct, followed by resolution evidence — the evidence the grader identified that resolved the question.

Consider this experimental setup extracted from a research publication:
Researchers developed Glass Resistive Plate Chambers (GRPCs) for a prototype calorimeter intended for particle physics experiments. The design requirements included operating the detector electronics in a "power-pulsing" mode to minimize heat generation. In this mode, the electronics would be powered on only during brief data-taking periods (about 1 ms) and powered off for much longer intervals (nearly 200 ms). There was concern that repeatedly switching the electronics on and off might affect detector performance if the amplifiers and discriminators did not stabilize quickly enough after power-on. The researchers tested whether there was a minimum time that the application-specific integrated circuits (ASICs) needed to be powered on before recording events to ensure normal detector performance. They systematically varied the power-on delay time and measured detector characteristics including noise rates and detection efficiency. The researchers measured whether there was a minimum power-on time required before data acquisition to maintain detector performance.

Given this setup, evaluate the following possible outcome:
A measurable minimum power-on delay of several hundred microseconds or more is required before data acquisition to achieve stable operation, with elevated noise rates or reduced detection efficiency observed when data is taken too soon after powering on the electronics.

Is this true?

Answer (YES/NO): NO